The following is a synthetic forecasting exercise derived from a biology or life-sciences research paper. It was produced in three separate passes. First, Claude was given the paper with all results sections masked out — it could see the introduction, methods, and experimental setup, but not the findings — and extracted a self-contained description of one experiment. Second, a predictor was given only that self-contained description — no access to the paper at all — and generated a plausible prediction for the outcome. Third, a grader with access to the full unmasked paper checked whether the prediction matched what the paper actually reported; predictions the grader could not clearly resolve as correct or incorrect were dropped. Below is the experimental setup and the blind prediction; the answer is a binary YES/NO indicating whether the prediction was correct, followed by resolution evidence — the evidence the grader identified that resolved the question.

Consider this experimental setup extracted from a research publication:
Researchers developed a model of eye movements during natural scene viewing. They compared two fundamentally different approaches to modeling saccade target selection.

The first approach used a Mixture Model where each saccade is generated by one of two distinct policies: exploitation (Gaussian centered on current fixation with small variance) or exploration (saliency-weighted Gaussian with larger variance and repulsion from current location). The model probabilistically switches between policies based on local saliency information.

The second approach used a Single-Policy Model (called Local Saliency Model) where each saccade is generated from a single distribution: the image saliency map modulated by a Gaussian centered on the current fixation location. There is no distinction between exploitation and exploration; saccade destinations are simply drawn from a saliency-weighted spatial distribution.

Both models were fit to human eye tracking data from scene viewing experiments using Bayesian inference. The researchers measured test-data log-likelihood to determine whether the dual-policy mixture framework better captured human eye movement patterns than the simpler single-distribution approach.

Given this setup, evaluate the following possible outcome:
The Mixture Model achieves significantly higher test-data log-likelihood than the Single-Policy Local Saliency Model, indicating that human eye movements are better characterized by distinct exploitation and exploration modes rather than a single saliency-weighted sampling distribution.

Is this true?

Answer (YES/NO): YES